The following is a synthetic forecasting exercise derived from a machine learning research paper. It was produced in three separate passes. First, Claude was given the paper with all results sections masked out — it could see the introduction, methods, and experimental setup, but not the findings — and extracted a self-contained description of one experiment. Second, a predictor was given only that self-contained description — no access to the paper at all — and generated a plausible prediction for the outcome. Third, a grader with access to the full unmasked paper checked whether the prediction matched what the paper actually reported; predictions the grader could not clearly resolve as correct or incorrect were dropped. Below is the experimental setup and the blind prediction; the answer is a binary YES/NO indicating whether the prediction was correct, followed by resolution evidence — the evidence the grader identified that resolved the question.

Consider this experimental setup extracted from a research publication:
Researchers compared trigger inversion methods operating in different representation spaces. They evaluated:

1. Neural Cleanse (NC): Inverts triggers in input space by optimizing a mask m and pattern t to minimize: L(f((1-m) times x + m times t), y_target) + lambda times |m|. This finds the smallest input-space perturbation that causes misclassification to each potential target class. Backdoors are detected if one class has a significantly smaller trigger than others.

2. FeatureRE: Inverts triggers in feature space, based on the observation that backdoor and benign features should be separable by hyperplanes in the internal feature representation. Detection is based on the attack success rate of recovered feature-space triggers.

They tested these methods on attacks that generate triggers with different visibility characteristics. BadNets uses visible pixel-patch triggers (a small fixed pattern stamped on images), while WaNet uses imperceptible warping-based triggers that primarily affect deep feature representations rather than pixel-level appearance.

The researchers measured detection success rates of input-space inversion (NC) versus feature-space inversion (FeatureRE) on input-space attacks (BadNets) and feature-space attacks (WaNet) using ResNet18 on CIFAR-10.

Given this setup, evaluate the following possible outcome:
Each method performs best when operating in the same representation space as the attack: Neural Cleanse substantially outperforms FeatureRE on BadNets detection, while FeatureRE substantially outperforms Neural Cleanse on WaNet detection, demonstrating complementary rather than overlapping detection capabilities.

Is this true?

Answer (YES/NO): NO